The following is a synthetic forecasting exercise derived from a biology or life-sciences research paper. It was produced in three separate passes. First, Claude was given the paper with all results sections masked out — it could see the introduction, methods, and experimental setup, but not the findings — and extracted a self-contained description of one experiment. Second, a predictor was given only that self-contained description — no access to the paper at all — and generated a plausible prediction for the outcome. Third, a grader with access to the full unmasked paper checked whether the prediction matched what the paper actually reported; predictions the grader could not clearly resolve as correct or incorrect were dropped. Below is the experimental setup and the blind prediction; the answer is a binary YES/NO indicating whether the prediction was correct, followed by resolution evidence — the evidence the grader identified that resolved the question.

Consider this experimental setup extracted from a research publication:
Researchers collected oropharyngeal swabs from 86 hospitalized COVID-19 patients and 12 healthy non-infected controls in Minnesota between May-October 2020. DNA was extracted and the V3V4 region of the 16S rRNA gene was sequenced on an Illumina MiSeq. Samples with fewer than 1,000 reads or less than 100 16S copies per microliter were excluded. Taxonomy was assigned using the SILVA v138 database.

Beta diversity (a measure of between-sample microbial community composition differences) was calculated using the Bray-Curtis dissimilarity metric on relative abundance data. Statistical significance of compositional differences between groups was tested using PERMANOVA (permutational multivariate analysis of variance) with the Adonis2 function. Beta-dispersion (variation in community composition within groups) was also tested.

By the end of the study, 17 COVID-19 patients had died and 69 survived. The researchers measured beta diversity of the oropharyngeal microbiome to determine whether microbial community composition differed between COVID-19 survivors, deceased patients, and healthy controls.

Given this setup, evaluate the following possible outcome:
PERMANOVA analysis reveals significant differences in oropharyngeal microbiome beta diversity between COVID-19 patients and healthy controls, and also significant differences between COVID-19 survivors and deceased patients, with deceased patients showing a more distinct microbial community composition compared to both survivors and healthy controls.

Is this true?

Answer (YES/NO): NO